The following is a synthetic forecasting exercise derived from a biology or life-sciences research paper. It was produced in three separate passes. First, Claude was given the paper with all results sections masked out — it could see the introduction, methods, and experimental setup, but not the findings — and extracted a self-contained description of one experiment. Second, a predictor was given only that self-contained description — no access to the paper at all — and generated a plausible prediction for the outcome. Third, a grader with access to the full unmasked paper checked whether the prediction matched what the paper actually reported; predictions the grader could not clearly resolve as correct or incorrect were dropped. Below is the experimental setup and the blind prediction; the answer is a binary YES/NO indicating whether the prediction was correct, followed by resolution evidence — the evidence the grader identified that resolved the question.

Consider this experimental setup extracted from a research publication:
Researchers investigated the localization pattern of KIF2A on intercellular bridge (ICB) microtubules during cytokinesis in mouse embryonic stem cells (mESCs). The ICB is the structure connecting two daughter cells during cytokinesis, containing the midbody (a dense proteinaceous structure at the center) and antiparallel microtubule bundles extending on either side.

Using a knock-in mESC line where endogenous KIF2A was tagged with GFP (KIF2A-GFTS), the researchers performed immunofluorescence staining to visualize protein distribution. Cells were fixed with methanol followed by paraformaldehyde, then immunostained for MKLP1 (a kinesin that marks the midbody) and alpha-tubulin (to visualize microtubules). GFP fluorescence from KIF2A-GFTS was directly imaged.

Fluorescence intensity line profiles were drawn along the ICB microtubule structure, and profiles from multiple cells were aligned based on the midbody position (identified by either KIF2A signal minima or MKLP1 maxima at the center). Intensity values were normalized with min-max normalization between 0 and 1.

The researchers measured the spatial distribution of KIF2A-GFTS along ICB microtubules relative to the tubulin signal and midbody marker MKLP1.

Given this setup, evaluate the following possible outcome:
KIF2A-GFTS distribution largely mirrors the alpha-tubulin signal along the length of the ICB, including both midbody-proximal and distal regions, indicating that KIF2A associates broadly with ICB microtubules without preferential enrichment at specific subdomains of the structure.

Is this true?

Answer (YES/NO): NO